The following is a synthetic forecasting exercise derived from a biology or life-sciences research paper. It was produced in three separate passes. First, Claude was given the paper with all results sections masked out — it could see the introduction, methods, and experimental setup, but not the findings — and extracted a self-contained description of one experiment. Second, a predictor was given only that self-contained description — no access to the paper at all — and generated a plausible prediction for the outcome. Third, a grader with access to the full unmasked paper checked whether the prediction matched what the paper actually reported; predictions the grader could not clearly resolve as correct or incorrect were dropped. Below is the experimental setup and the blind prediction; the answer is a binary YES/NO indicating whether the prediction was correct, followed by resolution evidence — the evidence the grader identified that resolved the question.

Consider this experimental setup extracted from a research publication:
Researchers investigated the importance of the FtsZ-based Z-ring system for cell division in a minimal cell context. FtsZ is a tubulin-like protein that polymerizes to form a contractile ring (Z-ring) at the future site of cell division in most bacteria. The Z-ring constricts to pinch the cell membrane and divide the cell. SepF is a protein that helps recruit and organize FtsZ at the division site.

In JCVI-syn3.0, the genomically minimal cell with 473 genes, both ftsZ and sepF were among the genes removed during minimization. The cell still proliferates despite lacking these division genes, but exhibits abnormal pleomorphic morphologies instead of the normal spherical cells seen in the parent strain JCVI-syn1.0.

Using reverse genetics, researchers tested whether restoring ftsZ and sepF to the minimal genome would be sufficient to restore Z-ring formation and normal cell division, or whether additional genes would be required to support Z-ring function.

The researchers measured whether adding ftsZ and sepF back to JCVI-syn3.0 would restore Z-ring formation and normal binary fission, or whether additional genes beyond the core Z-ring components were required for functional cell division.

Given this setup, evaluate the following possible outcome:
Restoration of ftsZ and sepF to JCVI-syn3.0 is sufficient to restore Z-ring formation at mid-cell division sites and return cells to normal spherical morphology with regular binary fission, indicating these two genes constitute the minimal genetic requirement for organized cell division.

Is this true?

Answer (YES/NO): NO